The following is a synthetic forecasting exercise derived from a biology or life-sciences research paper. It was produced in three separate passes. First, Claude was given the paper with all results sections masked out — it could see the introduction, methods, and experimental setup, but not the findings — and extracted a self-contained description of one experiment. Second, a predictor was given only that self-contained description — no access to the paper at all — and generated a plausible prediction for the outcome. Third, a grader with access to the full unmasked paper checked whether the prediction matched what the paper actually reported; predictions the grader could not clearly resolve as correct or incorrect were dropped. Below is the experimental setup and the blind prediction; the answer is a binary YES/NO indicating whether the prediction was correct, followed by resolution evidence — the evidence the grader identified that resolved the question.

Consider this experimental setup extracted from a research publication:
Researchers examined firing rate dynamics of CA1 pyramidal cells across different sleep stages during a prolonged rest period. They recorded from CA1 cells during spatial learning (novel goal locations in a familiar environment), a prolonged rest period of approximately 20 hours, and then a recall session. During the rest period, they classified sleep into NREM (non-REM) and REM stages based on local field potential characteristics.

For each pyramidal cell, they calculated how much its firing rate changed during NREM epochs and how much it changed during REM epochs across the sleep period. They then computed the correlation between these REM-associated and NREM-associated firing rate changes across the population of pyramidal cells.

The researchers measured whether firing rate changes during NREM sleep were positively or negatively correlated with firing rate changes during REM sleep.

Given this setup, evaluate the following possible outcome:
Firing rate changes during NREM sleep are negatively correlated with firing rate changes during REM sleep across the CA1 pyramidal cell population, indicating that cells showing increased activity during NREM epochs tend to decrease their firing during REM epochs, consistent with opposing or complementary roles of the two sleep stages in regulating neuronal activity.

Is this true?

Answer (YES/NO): YES